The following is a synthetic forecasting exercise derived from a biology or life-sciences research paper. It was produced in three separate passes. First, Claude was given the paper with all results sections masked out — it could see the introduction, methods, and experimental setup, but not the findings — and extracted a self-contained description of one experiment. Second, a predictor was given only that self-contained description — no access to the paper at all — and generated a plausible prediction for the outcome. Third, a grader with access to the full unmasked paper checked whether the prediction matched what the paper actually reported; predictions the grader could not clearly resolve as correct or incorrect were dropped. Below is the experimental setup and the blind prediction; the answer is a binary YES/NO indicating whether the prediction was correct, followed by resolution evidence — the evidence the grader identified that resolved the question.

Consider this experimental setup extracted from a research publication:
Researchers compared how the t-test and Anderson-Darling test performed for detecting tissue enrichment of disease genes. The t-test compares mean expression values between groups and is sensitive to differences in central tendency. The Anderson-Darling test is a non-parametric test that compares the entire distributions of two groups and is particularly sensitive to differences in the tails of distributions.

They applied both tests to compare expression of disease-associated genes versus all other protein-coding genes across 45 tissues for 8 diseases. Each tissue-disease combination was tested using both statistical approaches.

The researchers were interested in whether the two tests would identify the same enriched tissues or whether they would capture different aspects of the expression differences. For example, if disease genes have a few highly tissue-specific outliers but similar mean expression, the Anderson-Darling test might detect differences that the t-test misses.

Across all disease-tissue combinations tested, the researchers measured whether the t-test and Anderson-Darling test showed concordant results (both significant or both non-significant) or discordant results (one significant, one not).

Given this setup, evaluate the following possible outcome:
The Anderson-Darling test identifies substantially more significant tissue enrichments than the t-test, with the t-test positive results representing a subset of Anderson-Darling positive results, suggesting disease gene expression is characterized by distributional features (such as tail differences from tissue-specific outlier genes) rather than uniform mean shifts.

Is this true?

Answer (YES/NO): YES